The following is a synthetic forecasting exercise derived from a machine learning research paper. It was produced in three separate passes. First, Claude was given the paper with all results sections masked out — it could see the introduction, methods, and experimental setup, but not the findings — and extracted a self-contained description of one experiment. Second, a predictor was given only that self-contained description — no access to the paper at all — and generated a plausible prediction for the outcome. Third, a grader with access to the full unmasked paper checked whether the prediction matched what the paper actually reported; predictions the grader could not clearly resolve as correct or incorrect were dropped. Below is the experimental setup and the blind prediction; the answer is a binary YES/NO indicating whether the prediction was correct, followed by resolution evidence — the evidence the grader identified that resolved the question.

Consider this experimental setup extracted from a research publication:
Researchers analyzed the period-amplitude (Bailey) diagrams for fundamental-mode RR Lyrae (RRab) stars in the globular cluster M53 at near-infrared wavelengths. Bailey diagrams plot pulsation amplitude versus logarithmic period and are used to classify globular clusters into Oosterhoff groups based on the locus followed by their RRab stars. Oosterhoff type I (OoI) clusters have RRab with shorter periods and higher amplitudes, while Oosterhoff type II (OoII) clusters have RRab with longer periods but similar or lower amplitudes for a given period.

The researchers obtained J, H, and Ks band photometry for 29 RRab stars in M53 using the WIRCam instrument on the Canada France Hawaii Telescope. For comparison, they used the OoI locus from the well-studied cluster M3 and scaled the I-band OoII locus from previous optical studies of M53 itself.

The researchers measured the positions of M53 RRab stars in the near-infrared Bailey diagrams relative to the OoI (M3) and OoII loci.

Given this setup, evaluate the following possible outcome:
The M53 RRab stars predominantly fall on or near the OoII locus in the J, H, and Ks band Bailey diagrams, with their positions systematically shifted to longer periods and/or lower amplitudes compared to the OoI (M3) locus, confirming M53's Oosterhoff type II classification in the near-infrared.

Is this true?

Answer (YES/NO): YES